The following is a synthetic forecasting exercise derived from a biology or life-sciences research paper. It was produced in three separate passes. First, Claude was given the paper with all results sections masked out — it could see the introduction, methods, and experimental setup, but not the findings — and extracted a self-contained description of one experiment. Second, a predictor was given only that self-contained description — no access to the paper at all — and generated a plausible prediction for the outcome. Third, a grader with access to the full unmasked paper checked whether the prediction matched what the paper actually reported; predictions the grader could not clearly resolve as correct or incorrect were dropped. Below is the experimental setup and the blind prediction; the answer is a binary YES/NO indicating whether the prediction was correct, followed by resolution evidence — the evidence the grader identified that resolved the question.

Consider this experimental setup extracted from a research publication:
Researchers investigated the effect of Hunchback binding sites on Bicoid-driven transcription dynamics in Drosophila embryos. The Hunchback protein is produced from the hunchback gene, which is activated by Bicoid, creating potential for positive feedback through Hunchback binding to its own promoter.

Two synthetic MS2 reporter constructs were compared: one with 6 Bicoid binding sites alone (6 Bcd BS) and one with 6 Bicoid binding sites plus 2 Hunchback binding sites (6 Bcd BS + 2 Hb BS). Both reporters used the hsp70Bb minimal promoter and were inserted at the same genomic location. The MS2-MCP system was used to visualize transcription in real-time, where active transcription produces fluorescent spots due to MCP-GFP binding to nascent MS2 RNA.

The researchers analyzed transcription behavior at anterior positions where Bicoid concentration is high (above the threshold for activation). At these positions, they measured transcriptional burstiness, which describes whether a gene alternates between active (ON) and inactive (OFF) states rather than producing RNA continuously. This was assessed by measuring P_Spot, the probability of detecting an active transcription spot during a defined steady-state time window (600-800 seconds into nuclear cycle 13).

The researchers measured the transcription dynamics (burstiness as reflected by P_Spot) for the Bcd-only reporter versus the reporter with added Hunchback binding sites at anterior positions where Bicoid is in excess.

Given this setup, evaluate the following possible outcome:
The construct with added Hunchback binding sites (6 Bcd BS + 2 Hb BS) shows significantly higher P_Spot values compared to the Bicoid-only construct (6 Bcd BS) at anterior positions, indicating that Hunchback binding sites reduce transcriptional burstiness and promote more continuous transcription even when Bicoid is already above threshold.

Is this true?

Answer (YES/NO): YES